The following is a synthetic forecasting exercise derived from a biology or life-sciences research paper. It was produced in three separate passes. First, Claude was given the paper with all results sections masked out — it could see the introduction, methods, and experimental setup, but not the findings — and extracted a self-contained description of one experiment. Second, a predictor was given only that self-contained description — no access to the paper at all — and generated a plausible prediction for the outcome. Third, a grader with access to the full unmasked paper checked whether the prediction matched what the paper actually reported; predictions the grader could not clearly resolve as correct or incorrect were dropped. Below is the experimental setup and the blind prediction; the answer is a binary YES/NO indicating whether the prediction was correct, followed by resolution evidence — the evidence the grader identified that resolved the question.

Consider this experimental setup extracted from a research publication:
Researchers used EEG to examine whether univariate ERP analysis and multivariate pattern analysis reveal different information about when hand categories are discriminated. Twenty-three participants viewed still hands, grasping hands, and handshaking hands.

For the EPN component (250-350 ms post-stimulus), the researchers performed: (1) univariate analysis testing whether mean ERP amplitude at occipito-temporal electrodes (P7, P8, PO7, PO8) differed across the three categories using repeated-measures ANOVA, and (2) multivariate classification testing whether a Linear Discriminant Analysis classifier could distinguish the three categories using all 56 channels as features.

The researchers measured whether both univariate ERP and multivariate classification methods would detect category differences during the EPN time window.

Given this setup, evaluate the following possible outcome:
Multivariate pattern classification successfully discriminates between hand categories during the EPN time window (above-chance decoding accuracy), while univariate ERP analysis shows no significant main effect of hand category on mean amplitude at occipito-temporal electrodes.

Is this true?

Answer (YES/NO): NO